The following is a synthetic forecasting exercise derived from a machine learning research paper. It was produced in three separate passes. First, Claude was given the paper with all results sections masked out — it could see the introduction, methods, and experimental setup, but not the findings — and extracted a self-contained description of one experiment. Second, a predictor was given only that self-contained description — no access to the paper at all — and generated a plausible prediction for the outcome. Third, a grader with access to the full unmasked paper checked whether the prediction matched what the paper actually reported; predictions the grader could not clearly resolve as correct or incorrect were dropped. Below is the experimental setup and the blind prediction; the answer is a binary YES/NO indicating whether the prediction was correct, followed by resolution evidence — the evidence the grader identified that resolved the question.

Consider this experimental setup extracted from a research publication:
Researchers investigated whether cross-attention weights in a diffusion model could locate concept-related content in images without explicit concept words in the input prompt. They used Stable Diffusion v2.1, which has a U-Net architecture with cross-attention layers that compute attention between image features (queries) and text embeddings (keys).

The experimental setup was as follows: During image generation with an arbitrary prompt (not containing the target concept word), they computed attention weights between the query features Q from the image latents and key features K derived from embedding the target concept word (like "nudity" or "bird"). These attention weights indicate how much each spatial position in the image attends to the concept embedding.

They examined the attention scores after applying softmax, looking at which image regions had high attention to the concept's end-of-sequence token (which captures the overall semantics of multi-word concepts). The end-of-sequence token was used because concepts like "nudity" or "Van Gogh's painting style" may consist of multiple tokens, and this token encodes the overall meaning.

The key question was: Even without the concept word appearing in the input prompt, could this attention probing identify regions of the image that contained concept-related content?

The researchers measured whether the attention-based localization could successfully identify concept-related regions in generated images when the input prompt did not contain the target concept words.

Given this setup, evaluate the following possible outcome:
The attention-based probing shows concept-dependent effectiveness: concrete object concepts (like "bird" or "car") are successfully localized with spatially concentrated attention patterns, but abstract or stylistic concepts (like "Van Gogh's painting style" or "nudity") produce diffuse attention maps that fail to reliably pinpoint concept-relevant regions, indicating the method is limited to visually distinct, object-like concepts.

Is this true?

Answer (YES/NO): NO